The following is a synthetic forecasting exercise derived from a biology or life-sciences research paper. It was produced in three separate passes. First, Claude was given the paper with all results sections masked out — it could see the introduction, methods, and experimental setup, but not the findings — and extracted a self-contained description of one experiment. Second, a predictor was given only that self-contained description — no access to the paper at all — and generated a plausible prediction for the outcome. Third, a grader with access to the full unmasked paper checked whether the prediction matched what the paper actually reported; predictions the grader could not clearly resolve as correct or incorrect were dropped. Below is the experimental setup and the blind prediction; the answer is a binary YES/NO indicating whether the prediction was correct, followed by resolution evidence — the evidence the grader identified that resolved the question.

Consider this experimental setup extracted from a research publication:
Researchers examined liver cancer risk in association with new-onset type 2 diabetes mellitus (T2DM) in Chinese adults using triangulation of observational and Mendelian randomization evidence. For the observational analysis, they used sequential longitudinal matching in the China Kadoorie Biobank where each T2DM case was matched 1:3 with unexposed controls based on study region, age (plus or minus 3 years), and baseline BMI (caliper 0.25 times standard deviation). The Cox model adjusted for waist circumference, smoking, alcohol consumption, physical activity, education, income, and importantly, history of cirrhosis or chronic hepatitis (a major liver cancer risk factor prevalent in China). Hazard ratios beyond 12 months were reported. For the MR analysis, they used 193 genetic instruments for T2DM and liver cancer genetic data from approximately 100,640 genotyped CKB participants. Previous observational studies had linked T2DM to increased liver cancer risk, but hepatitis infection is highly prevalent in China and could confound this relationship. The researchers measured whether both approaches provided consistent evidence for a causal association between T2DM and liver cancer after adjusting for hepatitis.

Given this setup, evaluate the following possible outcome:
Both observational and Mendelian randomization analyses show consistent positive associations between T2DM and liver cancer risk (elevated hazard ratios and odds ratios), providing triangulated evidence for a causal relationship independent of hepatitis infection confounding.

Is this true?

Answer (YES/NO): NO